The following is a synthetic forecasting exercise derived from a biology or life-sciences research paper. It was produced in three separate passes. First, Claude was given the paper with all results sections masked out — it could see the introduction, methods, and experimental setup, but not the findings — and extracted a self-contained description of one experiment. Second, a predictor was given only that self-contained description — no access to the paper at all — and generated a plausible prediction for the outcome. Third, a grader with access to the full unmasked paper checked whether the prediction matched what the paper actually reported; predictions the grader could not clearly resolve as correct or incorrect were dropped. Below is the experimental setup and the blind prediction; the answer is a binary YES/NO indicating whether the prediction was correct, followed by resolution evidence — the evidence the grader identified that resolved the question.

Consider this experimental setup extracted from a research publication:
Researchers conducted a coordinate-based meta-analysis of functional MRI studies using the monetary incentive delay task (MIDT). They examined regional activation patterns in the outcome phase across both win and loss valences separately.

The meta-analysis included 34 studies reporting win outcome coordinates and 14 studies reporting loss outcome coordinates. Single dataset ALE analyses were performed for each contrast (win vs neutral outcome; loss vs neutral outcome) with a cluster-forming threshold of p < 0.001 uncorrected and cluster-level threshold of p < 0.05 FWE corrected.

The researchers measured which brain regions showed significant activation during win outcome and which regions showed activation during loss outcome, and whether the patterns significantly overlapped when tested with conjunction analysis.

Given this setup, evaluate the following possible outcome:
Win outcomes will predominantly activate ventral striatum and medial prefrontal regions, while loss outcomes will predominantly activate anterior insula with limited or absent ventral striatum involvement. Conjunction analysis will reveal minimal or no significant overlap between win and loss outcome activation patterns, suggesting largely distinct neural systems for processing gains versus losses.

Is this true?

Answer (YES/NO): YES